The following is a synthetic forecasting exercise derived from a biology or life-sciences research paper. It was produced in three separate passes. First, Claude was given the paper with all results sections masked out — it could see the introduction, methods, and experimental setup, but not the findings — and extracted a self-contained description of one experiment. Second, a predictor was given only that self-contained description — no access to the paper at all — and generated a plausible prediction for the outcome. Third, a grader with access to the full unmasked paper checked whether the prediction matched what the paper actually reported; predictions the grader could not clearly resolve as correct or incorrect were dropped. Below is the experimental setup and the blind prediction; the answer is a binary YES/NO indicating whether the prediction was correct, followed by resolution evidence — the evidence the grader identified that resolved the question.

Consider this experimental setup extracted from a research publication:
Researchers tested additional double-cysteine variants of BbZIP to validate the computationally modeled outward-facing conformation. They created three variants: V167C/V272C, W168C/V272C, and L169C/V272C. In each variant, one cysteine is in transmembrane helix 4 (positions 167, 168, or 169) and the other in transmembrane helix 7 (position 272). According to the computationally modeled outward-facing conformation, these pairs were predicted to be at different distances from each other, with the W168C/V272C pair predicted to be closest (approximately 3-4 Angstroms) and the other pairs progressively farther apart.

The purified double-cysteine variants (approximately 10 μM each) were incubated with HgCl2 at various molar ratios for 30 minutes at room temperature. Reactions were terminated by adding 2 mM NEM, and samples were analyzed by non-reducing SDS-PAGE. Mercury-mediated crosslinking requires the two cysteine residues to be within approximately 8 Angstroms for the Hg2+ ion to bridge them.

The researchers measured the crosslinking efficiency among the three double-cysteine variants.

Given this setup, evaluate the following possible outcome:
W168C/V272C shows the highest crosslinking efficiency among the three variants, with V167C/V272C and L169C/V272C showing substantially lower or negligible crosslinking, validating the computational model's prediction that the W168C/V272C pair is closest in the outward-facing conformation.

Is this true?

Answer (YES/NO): NO